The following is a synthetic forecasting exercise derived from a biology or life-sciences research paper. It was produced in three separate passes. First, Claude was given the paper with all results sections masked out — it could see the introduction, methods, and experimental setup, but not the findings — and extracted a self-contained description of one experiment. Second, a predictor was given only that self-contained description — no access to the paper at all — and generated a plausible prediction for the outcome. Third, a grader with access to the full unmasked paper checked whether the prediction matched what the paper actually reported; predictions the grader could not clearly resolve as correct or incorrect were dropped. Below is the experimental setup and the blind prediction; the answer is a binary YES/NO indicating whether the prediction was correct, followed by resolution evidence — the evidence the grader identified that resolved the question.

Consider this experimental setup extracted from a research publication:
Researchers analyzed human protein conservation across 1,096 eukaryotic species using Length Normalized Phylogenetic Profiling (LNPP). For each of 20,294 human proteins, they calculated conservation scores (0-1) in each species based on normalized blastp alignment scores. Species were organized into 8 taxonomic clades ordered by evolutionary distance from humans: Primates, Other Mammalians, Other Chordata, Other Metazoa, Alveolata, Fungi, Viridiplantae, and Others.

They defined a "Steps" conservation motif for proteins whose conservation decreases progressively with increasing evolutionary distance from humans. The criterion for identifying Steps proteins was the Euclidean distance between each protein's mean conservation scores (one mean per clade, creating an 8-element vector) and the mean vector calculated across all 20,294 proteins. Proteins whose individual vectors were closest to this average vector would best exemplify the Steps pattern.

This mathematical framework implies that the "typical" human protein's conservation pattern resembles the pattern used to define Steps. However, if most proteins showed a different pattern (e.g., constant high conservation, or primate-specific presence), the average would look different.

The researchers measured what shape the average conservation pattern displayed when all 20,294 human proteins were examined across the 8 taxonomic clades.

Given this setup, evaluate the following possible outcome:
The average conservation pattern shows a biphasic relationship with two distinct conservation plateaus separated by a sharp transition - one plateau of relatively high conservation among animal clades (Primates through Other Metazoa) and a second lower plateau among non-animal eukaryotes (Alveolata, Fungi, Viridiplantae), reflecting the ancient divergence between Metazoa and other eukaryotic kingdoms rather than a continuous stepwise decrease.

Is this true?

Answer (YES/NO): NO